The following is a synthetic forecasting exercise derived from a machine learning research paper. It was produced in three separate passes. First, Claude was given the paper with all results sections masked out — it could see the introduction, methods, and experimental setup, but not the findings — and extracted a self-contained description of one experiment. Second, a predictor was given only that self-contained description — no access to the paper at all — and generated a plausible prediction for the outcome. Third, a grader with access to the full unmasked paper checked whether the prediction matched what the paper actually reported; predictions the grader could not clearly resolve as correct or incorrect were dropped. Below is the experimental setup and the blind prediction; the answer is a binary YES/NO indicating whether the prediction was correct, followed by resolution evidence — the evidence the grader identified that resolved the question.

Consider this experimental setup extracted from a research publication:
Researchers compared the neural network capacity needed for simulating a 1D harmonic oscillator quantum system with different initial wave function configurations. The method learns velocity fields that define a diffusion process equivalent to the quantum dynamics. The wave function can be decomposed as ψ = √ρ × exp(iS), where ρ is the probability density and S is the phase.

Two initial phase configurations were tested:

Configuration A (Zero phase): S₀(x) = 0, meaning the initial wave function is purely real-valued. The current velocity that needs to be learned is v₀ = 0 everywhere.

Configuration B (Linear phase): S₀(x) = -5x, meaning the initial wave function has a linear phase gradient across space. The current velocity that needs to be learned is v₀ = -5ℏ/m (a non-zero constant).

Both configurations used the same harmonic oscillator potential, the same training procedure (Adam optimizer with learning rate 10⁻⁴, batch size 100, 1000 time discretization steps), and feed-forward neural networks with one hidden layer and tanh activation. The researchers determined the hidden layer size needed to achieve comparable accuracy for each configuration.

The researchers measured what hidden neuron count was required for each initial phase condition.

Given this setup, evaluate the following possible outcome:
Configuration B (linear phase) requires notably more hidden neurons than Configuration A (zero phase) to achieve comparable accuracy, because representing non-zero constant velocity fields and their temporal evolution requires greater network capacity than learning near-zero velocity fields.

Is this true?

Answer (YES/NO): YES